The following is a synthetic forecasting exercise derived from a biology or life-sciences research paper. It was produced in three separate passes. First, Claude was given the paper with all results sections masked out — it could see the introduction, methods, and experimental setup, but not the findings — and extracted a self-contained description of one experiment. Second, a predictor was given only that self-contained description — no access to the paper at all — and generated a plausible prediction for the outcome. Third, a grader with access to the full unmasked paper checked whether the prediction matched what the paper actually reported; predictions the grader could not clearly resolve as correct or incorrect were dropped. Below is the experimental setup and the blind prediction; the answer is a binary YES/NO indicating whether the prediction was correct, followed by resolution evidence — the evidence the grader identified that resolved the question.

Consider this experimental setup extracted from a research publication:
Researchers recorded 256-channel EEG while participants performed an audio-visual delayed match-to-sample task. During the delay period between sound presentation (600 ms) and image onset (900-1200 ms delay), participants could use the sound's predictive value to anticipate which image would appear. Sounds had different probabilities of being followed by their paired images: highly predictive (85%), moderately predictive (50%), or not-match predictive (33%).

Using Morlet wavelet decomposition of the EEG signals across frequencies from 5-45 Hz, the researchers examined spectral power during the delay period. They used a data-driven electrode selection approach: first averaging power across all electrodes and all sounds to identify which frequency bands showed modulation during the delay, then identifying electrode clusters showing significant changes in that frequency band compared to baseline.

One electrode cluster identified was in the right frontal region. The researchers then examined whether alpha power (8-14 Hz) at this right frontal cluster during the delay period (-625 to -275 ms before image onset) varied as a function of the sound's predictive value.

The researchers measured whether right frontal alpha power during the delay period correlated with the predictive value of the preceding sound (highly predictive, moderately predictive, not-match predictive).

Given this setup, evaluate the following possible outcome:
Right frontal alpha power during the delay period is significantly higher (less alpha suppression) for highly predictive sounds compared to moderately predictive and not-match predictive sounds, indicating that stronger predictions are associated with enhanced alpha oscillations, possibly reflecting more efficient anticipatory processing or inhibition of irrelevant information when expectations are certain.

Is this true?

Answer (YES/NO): NO